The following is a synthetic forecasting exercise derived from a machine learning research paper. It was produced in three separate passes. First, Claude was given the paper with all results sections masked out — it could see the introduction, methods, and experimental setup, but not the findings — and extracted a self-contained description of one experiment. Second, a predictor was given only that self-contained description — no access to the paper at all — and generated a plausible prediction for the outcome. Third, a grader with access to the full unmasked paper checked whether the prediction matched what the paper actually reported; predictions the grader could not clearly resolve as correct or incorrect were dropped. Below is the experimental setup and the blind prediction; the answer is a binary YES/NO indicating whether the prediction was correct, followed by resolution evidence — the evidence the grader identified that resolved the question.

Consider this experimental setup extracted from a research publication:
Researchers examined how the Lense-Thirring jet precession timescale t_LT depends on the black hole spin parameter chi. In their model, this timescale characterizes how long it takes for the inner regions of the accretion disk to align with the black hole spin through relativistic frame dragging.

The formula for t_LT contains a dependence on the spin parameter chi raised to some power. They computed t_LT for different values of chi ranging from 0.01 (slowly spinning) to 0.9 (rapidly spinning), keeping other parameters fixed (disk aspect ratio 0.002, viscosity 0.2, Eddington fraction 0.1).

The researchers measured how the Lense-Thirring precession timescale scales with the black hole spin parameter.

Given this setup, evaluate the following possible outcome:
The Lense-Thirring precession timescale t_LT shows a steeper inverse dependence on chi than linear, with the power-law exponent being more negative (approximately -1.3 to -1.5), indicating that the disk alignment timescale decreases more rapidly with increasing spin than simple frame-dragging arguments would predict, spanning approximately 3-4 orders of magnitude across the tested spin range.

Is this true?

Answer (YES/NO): NO